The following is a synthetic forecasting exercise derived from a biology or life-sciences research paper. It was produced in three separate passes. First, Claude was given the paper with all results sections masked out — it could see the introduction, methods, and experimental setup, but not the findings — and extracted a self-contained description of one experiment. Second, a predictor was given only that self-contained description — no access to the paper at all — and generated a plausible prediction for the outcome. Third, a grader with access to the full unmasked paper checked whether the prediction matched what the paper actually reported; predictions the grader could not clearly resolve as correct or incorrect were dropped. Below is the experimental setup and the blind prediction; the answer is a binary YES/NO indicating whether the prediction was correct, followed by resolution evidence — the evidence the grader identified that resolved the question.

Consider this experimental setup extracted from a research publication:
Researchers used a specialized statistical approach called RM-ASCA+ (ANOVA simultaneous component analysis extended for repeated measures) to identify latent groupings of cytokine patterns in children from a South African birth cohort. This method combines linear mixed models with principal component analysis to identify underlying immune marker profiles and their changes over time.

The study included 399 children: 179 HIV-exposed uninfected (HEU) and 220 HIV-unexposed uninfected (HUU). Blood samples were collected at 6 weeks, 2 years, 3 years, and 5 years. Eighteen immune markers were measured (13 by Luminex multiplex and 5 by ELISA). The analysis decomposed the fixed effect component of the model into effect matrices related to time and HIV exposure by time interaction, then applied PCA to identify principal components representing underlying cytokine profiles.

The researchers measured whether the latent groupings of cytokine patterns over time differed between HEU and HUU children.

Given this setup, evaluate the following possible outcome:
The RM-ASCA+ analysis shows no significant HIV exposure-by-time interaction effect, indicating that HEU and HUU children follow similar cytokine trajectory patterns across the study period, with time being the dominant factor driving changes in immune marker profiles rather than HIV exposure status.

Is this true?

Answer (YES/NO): NO